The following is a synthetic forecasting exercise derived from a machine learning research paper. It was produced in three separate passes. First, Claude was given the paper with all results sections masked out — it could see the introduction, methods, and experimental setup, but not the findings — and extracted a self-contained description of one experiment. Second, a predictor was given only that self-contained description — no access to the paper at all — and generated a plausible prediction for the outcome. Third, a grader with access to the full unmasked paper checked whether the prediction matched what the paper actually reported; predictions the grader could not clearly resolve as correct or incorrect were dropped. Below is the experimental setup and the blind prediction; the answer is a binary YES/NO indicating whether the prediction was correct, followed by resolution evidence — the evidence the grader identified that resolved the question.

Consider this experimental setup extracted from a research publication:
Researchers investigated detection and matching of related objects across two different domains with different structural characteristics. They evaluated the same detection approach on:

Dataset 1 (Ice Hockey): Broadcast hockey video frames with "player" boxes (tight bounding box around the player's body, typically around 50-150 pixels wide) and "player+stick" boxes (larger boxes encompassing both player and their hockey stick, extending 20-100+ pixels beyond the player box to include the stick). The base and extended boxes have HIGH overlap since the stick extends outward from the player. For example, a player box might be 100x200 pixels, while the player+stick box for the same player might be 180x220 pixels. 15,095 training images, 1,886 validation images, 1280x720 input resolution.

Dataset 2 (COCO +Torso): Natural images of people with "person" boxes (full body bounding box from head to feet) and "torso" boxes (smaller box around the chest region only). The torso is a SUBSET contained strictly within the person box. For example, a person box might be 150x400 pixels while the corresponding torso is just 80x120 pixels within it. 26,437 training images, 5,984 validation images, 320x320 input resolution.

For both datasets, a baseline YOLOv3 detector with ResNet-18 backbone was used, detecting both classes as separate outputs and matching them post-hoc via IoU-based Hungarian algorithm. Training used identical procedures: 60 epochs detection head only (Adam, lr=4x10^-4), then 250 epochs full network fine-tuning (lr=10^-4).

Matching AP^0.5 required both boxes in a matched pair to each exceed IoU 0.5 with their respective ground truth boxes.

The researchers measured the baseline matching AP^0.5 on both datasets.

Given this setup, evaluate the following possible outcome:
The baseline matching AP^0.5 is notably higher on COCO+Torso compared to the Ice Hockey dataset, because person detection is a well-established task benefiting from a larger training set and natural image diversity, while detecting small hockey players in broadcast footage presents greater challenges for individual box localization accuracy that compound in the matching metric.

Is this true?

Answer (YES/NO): NO